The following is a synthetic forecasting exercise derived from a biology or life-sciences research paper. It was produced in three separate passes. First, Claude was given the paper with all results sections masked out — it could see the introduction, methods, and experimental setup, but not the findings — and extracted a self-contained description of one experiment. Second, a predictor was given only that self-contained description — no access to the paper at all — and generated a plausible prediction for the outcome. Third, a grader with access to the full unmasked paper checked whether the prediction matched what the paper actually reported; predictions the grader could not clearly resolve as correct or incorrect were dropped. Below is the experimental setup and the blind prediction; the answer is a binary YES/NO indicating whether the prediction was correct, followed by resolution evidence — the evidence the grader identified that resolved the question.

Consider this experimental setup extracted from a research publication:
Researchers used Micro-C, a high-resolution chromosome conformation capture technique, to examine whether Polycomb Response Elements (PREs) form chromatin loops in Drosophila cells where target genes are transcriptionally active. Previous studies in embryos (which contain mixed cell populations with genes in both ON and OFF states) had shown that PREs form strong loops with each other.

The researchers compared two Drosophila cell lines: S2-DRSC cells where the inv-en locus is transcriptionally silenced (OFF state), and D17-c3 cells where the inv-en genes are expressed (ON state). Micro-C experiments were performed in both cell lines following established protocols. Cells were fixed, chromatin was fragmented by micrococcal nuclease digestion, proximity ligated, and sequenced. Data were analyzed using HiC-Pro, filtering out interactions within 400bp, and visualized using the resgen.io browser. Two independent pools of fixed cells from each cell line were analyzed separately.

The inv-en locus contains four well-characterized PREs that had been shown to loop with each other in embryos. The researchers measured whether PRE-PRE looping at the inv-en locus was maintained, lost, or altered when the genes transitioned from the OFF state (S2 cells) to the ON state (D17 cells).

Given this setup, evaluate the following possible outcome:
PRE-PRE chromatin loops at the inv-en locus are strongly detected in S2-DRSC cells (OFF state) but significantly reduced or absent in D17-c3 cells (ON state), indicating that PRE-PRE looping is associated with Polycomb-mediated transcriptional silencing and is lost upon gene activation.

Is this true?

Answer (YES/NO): NO